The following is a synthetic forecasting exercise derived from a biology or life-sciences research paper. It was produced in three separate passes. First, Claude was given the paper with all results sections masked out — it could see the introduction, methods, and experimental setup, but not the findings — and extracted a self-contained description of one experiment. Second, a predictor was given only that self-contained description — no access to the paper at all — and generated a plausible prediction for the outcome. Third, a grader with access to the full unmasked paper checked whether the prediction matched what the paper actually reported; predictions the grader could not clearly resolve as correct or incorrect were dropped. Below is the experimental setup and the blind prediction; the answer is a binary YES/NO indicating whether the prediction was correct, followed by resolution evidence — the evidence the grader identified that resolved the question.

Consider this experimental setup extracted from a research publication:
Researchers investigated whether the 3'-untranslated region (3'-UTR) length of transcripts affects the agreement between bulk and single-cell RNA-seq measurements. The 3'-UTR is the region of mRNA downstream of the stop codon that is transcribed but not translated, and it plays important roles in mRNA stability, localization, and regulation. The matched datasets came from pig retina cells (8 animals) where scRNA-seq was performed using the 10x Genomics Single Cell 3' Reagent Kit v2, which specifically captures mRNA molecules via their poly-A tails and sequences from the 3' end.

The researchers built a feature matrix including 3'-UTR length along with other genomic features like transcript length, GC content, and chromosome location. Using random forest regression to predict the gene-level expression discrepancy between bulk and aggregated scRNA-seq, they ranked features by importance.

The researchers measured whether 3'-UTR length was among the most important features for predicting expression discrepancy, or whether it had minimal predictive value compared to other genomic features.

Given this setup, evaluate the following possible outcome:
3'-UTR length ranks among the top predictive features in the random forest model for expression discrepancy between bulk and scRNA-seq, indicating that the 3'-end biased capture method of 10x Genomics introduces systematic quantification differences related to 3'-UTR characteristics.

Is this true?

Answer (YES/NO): YES